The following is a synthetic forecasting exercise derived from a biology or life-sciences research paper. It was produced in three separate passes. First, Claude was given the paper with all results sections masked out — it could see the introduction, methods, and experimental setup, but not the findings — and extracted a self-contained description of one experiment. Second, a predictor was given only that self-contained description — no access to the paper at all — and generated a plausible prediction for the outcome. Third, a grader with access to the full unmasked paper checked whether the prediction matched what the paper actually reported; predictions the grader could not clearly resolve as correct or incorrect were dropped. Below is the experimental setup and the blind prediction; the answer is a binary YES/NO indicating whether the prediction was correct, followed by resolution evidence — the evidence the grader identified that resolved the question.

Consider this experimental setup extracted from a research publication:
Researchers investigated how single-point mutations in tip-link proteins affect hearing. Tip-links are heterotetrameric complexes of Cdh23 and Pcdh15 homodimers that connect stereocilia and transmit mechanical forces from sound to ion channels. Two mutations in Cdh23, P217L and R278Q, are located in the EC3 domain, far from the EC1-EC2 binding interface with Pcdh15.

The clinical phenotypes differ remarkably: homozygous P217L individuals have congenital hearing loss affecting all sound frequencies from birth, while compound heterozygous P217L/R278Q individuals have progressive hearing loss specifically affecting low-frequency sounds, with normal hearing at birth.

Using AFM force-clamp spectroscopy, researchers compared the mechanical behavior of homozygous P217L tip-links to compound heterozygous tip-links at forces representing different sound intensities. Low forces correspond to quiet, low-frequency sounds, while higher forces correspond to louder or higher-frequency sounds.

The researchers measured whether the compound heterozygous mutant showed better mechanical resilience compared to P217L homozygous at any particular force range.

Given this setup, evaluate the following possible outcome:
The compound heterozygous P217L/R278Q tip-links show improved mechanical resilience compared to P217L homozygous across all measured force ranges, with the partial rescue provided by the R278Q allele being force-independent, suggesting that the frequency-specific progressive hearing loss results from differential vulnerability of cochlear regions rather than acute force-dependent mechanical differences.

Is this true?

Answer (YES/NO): NO